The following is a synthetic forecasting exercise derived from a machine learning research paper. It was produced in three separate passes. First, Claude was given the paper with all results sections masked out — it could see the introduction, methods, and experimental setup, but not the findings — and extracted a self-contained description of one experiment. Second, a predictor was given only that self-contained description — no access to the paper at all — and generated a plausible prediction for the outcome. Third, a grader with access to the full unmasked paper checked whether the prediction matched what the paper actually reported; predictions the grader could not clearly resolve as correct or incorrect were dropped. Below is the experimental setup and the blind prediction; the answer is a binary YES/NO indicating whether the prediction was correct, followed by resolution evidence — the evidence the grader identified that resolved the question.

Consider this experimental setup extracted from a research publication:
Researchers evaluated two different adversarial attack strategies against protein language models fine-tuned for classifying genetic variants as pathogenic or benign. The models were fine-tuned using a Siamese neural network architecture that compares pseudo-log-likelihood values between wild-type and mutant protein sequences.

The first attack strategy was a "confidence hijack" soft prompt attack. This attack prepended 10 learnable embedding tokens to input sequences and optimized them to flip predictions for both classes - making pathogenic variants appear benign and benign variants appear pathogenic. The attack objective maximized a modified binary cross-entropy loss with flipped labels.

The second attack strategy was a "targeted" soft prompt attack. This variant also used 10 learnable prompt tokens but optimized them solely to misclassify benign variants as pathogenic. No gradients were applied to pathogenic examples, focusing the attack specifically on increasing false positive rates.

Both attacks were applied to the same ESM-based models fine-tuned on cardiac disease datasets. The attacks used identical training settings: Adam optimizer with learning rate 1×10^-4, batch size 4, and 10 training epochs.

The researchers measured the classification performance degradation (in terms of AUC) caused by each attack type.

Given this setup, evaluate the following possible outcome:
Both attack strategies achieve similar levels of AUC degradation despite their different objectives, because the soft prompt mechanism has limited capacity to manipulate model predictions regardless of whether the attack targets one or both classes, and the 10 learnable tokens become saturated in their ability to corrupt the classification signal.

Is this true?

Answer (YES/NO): NO